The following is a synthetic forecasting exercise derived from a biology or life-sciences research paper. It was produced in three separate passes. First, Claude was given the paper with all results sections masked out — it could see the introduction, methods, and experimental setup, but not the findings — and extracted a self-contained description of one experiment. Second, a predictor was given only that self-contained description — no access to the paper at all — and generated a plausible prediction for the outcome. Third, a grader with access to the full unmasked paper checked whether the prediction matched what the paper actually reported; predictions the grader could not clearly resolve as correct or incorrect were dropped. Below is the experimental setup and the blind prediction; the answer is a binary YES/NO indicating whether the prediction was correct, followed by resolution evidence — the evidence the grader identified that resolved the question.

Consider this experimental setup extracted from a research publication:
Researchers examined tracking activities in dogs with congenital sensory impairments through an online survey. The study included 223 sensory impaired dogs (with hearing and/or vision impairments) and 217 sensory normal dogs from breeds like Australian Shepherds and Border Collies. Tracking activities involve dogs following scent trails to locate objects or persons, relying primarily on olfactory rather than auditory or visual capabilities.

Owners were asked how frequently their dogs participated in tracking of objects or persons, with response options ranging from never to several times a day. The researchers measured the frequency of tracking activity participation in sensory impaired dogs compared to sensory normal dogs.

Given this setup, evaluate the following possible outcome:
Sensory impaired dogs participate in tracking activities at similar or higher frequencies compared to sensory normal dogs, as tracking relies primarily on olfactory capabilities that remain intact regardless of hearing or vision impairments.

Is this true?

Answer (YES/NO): YES